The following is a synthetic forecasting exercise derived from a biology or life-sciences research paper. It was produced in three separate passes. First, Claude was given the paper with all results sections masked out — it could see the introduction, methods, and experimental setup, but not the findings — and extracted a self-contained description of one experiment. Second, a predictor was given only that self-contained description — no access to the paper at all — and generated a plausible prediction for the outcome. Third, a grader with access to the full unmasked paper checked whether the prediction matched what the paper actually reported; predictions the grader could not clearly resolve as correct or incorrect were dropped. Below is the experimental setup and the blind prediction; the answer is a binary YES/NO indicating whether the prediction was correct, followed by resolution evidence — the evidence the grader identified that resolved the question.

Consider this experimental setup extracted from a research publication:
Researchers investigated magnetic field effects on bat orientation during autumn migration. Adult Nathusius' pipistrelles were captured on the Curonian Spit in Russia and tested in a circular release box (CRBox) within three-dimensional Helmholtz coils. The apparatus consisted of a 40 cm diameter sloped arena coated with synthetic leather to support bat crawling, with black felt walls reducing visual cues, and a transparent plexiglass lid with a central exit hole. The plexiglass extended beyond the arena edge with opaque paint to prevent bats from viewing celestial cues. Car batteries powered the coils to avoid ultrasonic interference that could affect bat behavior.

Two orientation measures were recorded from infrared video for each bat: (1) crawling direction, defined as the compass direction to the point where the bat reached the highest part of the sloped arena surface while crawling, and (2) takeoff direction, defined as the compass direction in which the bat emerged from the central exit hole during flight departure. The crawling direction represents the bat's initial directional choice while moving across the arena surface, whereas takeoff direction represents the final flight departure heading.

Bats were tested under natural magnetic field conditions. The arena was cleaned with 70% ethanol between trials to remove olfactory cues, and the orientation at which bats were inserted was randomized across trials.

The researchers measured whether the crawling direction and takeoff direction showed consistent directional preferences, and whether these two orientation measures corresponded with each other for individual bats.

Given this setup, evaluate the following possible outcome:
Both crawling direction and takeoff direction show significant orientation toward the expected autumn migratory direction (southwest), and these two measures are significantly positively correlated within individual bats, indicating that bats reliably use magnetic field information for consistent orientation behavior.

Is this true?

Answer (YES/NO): NO